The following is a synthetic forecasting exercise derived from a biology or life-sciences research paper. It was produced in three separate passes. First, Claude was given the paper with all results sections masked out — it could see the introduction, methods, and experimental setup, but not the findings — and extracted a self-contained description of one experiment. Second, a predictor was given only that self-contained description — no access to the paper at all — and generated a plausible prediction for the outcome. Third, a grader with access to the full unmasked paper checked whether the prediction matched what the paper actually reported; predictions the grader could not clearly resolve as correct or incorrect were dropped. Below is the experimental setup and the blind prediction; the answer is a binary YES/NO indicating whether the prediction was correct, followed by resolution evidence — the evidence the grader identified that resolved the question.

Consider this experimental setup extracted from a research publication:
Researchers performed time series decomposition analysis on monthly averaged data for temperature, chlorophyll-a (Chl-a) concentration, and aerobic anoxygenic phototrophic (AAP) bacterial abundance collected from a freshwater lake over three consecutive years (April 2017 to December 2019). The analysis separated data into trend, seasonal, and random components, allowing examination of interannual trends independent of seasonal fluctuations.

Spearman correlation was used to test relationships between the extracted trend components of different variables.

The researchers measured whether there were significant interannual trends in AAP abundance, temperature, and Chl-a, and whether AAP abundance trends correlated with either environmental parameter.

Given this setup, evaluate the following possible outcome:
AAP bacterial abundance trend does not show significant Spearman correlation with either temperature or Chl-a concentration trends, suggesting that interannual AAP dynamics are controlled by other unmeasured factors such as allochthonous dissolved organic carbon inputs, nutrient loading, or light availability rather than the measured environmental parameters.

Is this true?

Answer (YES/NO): NO